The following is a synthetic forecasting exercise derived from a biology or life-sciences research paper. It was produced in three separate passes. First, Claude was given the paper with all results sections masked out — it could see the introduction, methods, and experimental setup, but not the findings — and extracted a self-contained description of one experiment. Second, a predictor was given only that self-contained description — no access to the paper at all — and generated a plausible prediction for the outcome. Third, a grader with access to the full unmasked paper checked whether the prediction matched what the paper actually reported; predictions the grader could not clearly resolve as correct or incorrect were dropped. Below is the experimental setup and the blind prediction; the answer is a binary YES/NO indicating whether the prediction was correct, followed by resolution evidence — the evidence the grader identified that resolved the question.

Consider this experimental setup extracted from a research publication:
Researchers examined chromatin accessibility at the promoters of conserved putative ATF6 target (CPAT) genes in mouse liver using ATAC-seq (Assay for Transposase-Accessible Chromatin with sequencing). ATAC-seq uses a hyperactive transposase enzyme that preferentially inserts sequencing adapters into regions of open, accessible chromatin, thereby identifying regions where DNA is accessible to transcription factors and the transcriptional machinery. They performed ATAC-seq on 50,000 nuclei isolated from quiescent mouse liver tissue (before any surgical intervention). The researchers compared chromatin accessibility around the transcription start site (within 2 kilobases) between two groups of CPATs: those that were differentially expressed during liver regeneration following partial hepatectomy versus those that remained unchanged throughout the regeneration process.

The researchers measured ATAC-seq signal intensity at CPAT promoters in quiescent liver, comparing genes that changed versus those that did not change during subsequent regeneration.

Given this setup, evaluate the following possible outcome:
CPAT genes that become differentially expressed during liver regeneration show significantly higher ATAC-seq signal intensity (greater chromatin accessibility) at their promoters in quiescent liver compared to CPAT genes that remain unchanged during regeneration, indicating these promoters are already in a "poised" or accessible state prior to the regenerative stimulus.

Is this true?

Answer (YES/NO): NO